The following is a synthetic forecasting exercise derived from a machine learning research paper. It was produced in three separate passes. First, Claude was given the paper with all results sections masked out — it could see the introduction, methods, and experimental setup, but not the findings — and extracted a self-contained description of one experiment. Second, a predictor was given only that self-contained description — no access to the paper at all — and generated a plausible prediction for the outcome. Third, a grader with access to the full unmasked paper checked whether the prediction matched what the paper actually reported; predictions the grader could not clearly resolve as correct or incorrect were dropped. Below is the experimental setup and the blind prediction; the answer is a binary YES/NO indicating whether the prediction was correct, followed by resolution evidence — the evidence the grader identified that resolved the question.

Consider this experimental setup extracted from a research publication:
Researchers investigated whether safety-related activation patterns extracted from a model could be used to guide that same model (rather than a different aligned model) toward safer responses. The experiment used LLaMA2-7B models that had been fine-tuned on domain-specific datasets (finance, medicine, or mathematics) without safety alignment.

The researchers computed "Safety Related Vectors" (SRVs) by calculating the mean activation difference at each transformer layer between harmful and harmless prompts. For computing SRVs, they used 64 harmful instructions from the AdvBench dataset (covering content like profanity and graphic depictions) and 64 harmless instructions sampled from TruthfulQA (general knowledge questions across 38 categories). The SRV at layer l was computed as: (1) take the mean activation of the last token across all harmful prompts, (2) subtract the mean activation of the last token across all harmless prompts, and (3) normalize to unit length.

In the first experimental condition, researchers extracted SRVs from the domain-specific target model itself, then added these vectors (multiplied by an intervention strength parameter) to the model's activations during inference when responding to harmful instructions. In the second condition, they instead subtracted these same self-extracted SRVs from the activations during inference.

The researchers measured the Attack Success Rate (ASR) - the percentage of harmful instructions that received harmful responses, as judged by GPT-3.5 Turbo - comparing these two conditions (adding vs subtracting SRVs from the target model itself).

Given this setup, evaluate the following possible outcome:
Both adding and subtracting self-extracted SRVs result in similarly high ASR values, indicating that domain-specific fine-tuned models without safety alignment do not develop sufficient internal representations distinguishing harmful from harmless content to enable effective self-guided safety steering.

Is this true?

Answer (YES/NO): NO